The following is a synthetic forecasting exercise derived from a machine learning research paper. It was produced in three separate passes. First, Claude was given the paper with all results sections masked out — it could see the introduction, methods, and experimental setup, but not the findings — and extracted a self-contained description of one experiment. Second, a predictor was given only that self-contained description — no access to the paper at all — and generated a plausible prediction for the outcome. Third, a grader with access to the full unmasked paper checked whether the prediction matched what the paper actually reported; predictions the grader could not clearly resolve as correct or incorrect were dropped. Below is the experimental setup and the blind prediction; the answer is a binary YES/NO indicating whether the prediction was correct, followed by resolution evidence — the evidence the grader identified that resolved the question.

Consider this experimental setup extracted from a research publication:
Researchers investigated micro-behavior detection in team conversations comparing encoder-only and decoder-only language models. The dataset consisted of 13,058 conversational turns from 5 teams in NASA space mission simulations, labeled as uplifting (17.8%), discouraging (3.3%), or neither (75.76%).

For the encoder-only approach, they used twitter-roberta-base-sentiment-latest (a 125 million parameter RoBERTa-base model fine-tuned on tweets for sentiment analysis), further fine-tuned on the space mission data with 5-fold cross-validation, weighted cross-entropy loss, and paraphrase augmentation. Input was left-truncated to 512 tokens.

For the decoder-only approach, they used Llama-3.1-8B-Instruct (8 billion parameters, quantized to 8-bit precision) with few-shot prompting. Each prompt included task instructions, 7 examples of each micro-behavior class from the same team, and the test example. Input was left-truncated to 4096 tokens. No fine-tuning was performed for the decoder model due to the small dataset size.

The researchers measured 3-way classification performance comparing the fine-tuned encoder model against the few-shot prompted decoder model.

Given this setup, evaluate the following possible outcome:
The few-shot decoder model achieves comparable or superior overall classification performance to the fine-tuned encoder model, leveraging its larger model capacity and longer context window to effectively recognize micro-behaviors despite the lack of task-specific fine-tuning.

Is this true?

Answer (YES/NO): YES